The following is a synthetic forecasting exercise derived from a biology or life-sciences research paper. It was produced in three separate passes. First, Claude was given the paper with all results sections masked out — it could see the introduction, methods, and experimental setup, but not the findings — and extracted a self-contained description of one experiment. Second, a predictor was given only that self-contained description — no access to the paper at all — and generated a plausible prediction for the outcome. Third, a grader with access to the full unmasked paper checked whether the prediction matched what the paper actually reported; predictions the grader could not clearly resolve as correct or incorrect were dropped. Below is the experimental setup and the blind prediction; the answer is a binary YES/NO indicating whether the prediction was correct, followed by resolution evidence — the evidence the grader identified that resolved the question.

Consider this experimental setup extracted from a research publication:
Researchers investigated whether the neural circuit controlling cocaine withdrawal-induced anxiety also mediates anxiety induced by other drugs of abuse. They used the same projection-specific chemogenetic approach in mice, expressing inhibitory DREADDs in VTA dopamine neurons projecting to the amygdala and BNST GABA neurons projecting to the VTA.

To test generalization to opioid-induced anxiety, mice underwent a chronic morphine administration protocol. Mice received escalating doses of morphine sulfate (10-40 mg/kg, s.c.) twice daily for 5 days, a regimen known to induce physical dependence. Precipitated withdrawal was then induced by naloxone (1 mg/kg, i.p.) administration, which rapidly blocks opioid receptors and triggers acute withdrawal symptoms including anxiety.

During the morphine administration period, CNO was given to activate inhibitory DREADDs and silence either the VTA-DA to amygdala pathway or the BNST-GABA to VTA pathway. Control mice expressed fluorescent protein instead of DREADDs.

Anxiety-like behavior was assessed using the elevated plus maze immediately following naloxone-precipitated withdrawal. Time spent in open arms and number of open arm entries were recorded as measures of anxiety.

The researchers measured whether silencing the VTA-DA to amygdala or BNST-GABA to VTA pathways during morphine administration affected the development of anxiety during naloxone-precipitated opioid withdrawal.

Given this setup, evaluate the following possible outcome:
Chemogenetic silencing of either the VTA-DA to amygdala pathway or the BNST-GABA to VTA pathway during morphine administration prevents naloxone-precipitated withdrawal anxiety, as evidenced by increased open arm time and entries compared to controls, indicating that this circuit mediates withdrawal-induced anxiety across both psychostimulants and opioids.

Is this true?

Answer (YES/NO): NO